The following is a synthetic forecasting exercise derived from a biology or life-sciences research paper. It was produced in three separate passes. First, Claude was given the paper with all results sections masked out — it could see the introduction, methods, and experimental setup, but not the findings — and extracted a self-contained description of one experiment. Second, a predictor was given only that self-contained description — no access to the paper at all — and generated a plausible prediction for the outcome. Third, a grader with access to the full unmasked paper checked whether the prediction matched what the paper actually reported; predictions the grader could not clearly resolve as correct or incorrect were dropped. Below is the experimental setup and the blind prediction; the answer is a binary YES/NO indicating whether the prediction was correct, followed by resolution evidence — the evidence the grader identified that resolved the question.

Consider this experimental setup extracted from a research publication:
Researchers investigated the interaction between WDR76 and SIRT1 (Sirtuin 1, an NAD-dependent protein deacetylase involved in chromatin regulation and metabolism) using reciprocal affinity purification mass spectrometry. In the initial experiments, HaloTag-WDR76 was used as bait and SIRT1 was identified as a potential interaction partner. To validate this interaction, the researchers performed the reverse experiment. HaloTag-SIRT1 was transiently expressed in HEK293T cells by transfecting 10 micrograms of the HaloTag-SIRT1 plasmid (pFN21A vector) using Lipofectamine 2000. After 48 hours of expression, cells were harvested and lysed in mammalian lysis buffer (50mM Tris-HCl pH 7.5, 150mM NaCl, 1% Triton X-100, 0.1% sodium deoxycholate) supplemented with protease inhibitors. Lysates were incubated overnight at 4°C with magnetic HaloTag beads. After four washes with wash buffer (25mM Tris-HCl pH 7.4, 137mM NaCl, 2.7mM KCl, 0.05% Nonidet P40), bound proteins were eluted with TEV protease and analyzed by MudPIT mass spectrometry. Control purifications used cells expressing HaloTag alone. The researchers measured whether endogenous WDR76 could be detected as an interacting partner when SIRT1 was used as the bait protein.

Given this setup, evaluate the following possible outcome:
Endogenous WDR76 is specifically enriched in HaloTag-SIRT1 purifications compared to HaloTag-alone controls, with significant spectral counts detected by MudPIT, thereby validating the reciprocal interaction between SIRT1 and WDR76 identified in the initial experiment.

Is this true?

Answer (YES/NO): YES